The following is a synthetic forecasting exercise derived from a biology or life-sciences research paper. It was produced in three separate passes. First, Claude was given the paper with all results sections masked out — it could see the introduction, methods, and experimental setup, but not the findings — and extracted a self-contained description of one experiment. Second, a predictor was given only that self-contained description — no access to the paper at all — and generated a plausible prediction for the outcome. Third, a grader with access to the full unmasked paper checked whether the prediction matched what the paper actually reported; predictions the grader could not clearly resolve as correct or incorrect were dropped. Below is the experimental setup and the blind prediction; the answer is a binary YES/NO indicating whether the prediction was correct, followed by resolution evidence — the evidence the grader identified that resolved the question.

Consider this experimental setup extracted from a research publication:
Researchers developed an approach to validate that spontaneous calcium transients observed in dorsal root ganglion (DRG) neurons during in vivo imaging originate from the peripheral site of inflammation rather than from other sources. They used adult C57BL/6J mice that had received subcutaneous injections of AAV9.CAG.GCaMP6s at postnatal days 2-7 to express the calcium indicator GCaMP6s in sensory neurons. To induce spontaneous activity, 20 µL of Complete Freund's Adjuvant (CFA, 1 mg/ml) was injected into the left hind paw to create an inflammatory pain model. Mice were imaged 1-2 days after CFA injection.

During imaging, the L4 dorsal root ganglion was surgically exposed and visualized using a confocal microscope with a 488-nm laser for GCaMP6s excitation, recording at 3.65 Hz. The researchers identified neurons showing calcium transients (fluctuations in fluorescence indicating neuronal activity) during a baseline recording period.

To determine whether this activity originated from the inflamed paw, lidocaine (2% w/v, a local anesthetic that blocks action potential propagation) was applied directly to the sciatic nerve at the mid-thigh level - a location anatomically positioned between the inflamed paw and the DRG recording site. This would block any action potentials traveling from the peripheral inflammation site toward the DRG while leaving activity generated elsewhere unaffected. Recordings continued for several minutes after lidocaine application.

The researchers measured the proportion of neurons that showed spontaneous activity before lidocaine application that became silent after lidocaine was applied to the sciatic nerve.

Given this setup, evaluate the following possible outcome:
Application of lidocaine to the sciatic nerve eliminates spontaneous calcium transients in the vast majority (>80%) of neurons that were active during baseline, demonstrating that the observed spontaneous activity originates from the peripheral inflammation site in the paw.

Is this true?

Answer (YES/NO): YES